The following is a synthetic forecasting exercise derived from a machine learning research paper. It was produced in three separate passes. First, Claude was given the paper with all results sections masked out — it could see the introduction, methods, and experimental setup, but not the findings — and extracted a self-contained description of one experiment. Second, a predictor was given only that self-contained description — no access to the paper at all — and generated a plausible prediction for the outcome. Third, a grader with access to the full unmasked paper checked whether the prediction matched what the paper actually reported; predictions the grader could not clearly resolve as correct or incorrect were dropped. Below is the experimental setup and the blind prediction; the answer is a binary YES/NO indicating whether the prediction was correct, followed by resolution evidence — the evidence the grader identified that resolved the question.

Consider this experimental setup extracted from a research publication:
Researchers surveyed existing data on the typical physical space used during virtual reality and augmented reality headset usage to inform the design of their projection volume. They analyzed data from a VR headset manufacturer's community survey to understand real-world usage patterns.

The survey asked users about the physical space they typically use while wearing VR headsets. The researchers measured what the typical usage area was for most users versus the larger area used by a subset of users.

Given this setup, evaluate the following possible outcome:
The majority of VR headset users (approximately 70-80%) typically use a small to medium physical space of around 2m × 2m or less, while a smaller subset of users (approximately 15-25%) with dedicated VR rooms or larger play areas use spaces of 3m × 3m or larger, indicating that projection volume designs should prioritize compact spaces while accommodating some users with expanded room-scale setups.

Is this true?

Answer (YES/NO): NO